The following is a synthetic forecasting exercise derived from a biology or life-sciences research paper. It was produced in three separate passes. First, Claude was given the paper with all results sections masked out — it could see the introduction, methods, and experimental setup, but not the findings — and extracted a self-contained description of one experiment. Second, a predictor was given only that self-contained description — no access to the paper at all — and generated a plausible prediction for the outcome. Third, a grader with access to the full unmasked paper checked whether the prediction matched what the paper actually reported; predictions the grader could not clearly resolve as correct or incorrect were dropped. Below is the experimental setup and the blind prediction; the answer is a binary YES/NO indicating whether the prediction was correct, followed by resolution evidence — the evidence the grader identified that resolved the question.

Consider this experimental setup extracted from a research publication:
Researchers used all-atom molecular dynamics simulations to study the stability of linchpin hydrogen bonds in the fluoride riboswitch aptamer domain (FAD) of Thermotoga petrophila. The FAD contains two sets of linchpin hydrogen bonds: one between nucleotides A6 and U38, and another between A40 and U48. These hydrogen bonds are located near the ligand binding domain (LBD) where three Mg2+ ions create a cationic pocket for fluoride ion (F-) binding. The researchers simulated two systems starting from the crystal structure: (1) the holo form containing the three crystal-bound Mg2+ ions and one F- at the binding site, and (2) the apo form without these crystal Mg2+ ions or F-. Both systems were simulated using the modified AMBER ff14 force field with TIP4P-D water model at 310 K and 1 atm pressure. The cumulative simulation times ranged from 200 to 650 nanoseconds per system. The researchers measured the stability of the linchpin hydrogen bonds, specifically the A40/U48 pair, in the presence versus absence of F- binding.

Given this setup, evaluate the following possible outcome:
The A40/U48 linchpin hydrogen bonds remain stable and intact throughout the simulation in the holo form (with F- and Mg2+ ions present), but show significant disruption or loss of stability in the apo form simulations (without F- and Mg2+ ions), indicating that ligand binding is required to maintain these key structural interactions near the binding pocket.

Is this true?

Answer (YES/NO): YES